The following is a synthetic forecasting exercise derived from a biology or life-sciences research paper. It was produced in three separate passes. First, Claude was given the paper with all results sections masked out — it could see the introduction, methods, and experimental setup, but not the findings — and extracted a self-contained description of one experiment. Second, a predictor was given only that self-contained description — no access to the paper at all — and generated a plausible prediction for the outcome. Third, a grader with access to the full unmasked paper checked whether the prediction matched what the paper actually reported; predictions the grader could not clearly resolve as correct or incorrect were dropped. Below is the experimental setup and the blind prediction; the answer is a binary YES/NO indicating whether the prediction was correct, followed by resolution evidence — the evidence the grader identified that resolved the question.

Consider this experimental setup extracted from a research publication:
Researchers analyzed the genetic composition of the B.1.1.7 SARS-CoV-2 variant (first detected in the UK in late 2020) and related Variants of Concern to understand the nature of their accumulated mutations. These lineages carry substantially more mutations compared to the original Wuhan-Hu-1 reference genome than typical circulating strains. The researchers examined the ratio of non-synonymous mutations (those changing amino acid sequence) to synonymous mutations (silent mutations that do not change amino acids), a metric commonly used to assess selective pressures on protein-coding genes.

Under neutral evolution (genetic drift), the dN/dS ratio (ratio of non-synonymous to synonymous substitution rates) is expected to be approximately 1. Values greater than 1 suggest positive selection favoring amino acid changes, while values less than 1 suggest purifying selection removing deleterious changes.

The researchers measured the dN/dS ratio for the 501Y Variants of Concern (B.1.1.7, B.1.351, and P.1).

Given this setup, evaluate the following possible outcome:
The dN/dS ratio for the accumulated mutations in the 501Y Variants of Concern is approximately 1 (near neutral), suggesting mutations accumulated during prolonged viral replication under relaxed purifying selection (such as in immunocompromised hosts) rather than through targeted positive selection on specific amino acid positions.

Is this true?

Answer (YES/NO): NO